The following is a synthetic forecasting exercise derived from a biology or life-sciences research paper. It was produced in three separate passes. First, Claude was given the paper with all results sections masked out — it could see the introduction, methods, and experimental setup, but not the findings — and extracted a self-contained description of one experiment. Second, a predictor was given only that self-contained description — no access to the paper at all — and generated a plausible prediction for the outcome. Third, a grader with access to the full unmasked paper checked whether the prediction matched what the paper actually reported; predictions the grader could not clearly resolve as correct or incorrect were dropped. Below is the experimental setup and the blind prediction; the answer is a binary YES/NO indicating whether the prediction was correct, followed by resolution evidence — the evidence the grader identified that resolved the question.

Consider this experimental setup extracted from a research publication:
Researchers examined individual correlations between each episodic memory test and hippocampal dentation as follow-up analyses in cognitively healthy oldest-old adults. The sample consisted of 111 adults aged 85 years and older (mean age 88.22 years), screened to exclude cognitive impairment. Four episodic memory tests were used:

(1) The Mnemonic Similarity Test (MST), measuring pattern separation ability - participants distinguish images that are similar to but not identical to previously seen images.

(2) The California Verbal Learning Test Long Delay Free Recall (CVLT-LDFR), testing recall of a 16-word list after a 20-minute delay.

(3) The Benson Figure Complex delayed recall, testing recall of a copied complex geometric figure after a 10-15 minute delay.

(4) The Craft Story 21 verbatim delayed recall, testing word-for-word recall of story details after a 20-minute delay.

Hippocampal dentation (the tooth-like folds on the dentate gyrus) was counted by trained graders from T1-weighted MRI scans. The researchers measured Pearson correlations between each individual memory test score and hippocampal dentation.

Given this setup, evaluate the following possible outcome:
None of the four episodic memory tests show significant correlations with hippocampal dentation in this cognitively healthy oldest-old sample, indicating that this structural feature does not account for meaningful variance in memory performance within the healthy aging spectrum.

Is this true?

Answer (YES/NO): NO